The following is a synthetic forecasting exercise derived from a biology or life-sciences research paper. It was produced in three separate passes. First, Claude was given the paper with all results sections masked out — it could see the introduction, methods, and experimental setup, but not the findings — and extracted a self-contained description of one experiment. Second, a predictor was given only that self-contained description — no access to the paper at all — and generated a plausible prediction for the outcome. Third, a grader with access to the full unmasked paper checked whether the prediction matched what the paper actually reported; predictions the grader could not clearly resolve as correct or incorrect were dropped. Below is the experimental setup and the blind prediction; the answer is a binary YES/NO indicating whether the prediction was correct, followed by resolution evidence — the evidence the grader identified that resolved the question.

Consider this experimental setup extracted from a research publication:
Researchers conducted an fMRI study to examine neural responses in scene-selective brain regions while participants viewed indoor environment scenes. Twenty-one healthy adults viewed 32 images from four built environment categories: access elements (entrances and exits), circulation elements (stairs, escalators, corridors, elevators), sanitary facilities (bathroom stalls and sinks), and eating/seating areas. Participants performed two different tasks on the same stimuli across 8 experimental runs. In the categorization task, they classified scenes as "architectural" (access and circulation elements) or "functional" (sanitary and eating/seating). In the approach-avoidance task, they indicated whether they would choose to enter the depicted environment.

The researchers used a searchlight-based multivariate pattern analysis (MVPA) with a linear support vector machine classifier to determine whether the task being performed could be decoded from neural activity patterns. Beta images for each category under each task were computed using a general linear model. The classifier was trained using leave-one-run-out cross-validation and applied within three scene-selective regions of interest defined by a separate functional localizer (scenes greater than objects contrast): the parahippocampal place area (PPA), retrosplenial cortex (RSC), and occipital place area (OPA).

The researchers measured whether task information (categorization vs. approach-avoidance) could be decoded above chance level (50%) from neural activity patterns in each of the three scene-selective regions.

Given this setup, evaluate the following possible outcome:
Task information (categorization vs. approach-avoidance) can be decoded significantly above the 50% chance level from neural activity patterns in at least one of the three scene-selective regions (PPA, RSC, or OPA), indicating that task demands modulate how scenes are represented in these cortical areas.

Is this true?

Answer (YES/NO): NO